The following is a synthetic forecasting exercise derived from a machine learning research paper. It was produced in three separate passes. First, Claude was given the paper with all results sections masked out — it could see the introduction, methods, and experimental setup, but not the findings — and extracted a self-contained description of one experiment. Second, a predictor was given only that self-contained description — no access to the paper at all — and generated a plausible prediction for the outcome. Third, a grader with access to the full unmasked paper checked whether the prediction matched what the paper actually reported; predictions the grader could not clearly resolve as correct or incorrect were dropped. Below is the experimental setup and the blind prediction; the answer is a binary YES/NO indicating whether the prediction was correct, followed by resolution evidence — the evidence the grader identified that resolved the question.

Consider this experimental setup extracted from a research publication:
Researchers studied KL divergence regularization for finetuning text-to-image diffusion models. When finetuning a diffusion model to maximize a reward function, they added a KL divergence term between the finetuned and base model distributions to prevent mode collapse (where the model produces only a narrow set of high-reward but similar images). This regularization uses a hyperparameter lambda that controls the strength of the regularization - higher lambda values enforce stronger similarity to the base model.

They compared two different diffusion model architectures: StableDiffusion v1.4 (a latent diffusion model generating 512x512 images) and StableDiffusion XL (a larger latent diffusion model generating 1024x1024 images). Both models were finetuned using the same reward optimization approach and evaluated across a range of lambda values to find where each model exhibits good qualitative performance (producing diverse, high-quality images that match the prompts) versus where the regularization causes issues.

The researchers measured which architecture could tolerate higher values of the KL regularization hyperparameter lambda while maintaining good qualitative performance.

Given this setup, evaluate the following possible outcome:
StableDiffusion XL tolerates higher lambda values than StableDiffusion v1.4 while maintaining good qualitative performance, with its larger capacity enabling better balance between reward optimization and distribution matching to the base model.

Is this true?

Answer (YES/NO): YES